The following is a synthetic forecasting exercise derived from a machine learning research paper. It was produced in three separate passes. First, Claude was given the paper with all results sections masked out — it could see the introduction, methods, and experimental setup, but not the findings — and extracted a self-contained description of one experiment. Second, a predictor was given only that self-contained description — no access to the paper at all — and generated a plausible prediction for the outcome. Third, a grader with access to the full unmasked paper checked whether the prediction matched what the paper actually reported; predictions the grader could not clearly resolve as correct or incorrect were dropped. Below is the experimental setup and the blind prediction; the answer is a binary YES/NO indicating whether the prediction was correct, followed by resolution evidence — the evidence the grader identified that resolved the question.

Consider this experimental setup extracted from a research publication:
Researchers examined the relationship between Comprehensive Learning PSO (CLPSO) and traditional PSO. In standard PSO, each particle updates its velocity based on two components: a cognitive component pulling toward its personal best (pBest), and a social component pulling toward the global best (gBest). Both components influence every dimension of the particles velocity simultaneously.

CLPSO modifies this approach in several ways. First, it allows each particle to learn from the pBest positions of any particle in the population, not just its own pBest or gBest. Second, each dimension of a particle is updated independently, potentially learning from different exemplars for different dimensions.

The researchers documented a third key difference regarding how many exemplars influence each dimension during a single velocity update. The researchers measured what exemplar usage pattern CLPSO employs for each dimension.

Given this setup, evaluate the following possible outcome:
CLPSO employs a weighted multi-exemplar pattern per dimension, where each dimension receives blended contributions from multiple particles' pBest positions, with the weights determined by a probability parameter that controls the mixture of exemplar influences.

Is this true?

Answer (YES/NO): NO